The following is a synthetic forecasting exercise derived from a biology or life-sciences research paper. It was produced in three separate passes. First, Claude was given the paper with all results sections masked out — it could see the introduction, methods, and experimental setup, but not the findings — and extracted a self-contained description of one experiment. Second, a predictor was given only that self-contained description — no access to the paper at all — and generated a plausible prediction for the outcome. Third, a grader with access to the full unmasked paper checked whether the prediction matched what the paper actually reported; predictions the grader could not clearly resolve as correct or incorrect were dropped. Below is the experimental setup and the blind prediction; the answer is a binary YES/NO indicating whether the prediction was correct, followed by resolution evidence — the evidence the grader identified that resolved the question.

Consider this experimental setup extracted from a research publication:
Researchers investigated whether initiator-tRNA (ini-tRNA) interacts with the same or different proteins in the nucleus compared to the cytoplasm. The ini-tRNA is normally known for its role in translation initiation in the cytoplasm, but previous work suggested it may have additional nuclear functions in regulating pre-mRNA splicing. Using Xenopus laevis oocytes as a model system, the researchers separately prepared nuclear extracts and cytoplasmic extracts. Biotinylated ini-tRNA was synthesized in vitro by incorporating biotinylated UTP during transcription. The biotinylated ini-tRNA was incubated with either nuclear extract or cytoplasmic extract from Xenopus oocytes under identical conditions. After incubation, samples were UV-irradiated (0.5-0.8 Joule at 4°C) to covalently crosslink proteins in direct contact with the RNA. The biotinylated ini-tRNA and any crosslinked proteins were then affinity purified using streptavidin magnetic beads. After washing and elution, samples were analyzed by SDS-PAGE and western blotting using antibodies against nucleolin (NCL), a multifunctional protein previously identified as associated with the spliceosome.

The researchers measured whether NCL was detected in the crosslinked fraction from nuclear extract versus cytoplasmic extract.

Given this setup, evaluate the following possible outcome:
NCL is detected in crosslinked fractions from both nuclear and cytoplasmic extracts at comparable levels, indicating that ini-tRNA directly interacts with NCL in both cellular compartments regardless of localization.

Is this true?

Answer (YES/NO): NO